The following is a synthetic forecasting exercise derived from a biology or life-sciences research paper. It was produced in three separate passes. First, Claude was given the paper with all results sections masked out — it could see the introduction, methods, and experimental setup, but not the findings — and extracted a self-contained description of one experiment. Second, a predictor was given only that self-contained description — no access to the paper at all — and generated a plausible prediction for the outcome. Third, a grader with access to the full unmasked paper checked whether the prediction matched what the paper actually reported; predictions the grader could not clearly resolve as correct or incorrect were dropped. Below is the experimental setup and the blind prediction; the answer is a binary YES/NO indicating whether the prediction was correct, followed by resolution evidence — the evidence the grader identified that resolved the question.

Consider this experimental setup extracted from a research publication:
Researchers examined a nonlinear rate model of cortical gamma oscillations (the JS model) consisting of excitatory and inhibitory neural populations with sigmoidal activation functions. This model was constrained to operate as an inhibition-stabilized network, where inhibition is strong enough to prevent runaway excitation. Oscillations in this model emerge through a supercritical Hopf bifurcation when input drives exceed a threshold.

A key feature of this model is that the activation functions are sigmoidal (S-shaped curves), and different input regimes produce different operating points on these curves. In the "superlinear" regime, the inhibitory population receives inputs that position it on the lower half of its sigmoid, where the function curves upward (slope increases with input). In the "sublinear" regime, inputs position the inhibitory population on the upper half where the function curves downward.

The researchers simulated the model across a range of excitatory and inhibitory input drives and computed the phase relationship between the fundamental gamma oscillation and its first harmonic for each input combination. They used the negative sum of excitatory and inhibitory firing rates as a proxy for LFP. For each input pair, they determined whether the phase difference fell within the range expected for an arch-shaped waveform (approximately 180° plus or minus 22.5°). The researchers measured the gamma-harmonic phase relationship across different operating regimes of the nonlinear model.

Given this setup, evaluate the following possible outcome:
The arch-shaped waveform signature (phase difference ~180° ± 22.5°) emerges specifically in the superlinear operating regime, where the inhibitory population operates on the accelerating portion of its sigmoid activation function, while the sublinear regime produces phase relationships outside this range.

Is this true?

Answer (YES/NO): YES